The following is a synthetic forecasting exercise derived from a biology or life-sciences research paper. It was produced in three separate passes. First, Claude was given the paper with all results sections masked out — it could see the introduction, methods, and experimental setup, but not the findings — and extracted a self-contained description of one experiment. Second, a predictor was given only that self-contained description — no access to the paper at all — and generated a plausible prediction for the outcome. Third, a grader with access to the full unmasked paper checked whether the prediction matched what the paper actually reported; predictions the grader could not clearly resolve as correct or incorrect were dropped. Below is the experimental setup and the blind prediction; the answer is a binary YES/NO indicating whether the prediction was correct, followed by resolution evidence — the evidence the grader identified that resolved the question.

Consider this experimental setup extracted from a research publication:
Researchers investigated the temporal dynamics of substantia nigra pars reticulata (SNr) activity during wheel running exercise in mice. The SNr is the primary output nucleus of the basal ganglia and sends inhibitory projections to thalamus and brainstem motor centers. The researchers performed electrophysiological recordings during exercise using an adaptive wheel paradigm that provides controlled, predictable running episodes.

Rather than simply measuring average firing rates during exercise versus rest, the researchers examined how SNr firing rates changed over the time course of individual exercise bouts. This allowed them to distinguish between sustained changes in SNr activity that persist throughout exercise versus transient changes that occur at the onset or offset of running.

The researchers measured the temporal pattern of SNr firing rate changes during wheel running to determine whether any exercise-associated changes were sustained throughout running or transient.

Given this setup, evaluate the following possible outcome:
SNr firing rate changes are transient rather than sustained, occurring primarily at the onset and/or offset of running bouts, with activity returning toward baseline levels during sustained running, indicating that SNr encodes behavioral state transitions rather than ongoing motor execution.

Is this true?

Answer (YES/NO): NO